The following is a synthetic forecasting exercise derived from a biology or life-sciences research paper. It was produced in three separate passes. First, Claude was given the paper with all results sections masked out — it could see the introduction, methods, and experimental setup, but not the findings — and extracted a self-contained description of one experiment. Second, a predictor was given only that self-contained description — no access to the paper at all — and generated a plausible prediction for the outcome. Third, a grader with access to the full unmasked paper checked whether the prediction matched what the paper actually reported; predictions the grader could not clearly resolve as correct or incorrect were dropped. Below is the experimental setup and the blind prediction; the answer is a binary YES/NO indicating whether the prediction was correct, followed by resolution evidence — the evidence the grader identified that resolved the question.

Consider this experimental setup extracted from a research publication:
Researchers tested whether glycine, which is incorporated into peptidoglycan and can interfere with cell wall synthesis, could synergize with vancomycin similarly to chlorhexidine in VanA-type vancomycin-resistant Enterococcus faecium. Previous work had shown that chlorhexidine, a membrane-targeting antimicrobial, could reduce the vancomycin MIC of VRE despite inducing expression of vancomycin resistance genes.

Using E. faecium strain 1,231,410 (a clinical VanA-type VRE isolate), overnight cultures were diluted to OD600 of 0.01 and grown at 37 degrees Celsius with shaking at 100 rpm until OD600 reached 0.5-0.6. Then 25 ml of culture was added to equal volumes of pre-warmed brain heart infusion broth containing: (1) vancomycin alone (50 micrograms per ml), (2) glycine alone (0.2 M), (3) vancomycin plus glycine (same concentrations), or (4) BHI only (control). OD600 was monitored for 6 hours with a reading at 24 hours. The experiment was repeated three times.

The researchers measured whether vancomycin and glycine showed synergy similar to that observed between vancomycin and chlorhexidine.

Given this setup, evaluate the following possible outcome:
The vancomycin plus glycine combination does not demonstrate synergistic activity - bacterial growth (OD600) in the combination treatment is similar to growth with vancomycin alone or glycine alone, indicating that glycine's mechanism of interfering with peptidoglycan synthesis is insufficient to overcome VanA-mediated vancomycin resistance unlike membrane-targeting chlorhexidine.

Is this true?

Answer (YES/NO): NO